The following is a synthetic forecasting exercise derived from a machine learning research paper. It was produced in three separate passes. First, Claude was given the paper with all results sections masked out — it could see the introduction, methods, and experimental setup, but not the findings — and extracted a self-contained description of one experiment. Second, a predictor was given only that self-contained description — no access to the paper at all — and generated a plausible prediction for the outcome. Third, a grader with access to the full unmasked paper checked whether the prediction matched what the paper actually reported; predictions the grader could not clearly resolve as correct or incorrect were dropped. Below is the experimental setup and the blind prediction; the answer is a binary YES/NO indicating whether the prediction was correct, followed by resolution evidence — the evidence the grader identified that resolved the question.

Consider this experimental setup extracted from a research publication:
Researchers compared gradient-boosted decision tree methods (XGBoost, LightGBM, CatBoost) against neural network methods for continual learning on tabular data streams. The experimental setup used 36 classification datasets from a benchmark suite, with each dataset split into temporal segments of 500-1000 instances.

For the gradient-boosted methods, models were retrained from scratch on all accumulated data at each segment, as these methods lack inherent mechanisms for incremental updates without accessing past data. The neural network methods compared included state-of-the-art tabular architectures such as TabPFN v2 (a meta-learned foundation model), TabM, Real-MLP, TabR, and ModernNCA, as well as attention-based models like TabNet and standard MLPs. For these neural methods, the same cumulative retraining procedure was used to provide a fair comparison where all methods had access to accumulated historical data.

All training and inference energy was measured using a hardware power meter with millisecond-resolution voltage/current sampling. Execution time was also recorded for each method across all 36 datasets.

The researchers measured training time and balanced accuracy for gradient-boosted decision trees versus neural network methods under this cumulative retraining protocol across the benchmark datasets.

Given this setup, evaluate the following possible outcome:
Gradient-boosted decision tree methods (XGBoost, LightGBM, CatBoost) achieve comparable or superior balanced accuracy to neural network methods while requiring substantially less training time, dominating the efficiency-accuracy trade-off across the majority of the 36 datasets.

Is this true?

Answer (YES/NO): NO